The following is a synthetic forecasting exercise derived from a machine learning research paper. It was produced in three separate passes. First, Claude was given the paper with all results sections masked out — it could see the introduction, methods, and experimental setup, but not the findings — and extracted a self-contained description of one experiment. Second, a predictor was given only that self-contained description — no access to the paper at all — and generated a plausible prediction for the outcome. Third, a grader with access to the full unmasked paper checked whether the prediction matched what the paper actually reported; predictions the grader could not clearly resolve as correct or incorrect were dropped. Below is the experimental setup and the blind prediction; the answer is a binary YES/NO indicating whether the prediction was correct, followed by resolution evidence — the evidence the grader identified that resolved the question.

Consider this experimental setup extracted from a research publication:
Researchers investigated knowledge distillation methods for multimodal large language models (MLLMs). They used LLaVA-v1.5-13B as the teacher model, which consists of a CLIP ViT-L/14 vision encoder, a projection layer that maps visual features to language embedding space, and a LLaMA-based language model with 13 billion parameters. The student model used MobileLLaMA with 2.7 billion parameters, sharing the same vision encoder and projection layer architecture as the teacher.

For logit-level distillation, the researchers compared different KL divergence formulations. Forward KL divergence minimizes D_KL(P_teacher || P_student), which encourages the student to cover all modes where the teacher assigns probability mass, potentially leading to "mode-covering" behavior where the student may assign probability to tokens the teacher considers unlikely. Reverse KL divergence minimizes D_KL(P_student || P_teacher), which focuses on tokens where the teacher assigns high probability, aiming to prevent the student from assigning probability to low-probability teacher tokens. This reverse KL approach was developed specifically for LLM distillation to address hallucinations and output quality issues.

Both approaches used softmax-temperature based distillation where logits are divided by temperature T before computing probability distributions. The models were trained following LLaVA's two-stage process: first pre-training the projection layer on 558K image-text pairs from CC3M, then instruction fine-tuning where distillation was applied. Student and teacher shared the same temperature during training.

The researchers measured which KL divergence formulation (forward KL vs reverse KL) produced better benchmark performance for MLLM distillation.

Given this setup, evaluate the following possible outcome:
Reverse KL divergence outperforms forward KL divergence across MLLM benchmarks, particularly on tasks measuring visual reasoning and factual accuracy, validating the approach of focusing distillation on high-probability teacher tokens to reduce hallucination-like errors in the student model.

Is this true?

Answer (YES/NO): NO